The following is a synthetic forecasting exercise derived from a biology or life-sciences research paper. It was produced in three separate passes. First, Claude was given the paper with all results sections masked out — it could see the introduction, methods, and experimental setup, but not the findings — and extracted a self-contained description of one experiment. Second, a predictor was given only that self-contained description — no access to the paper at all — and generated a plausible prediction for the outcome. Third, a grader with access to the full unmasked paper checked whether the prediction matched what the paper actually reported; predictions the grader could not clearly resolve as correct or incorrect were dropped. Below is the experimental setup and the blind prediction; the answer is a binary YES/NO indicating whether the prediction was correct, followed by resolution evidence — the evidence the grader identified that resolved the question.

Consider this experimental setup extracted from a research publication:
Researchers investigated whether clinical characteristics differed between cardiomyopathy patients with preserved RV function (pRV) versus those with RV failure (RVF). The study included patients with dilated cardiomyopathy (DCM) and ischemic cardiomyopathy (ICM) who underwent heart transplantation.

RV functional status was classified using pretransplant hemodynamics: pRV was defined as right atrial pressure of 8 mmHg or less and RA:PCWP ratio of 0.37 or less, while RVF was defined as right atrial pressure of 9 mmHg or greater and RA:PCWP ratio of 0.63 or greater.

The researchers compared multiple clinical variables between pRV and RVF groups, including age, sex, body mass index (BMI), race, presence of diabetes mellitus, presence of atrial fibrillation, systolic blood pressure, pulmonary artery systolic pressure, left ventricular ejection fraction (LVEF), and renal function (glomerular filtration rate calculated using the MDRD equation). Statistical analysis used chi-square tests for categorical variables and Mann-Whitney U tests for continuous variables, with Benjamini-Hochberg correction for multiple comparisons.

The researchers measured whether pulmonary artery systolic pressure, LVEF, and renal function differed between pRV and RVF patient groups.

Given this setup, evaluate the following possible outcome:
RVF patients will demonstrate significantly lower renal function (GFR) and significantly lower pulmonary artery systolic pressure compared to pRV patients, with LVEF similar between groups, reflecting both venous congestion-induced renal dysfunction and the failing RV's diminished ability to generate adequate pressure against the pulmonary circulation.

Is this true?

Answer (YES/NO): NO